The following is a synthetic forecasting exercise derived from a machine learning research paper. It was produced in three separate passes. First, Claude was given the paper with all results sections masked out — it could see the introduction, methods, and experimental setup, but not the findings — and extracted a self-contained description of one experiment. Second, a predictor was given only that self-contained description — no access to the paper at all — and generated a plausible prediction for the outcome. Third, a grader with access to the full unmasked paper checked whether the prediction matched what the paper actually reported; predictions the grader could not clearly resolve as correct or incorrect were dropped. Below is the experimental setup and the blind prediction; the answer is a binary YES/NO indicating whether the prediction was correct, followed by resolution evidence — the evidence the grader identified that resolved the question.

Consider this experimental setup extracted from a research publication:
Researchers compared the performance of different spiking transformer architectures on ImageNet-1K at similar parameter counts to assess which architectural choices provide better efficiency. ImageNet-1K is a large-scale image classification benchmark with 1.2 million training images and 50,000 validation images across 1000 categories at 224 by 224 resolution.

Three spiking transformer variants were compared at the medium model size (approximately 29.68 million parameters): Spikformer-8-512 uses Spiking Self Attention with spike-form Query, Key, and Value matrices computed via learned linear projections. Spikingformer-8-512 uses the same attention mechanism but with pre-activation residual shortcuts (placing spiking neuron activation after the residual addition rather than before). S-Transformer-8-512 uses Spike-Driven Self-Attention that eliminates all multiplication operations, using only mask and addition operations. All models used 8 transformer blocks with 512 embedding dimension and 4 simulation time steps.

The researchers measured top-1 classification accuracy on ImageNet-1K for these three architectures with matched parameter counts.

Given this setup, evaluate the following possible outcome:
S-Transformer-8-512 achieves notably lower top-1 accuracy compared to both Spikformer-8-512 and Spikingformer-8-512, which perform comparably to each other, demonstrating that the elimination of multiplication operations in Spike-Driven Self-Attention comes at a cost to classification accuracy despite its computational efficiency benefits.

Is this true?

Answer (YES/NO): NO